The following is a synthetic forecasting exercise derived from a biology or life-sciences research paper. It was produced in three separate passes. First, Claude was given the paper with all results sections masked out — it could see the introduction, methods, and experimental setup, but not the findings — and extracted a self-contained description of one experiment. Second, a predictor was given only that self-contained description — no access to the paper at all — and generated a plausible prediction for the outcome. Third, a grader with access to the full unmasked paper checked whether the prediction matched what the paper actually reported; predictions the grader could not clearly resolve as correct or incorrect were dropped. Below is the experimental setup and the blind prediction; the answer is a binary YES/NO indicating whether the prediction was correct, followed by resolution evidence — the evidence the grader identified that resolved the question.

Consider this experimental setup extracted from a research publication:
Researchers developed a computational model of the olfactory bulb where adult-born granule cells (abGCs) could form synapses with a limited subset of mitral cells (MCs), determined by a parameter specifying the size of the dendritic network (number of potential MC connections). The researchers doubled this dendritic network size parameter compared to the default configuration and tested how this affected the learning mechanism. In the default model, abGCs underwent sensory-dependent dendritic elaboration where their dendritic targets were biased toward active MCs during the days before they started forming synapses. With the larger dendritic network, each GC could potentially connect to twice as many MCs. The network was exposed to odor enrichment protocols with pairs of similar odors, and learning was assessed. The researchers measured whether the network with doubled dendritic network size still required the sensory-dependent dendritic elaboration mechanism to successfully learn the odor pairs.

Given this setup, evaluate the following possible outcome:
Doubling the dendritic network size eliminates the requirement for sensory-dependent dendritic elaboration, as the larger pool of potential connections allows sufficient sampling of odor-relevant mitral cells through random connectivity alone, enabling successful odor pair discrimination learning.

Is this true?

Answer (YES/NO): YES